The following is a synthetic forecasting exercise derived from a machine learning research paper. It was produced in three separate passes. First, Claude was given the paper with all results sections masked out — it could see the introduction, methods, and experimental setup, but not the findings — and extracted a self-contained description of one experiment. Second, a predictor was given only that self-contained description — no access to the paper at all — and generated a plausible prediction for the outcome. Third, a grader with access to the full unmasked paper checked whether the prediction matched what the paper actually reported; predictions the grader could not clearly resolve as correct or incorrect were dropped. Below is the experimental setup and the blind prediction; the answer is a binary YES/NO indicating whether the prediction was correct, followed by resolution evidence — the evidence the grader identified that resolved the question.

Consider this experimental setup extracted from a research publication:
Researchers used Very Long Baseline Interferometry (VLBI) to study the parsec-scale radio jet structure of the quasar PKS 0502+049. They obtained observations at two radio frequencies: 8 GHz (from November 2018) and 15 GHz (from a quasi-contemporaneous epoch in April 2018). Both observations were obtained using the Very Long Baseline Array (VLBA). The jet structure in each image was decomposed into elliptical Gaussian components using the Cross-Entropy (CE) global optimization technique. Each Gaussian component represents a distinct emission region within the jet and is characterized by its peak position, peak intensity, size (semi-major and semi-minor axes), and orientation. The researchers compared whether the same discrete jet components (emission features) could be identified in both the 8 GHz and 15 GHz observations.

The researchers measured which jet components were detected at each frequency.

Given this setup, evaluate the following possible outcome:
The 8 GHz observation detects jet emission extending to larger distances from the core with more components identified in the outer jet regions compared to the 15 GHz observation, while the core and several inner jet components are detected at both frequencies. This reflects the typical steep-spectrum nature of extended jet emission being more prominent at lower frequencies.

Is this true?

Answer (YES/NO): NO